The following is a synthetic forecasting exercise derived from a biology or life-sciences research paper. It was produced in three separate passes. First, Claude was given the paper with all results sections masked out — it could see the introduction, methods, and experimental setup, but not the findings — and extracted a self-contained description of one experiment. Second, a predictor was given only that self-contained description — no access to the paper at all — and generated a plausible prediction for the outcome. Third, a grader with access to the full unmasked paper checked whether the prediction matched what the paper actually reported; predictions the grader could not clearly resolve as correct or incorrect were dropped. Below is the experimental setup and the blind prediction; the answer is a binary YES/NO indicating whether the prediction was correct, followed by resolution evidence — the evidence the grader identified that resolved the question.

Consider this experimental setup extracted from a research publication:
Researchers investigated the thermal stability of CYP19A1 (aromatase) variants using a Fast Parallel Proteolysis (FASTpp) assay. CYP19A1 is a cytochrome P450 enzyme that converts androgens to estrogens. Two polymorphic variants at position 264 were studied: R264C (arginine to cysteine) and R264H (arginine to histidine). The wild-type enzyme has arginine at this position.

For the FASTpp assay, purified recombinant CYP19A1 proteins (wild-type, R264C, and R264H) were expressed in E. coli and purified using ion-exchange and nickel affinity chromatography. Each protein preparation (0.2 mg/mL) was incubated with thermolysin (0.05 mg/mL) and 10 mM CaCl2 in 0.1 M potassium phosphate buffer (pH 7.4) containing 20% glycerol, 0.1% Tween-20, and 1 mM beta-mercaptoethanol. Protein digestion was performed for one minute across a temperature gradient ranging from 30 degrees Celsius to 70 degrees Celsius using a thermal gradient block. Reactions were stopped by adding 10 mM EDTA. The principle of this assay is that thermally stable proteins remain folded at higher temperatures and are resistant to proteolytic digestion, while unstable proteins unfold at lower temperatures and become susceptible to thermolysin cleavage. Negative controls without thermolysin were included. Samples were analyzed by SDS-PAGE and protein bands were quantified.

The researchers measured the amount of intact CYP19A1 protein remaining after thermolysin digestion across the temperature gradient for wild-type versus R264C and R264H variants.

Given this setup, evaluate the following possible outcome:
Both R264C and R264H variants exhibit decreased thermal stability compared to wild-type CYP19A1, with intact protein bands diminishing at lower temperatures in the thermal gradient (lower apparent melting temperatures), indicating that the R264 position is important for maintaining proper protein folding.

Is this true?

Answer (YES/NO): NO